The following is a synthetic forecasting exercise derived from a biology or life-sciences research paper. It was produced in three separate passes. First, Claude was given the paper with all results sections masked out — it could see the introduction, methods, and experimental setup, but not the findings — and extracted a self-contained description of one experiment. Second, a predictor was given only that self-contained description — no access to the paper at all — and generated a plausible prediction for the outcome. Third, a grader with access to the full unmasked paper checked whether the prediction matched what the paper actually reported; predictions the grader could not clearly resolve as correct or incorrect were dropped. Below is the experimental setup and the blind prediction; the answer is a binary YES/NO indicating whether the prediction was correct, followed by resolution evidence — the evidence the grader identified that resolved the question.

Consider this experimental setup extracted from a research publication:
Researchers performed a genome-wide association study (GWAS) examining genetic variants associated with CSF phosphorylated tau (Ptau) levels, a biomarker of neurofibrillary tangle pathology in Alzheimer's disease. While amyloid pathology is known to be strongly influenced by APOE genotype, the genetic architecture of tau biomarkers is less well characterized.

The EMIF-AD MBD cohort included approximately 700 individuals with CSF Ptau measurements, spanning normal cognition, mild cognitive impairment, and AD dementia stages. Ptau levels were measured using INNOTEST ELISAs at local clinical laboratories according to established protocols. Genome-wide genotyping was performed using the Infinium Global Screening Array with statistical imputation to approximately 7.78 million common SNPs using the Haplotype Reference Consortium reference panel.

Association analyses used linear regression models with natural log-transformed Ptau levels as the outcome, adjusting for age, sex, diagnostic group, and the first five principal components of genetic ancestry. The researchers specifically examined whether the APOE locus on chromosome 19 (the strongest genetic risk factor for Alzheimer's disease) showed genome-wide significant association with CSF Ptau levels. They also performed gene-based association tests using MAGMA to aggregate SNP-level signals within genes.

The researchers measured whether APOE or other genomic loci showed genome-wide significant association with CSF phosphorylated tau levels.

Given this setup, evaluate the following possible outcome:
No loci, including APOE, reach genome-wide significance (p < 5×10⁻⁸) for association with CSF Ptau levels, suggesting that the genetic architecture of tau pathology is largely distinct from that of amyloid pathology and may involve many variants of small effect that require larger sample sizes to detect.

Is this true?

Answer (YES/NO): NO